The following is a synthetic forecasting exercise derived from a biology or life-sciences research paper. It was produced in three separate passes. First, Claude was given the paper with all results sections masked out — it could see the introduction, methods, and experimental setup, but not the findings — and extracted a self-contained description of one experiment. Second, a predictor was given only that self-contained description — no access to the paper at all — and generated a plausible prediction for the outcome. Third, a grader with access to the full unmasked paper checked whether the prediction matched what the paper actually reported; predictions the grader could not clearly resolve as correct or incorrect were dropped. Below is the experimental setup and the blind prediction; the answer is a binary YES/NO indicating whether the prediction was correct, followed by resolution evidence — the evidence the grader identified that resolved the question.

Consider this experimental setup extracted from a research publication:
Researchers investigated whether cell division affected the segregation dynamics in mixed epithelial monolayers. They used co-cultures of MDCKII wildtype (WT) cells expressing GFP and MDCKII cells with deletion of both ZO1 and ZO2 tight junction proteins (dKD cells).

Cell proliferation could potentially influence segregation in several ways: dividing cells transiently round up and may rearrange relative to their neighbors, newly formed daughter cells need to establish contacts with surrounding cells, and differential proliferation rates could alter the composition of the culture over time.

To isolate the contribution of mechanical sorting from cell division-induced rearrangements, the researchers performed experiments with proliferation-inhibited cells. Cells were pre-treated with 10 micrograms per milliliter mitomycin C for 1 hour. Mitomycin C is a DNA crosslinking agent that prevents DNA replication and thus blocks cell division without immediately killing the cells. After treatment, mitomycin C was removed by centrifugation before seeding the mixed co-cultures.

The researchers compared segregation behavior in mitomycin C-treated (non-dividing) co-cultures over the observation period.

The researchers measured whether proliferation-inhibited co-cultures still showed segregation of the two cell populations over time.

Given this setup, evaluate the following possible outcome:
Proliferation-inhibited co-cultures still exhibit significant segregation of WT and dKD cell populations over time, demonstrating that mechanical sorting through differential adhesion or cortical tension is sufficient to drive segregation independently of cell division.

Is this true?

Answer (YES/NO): YES